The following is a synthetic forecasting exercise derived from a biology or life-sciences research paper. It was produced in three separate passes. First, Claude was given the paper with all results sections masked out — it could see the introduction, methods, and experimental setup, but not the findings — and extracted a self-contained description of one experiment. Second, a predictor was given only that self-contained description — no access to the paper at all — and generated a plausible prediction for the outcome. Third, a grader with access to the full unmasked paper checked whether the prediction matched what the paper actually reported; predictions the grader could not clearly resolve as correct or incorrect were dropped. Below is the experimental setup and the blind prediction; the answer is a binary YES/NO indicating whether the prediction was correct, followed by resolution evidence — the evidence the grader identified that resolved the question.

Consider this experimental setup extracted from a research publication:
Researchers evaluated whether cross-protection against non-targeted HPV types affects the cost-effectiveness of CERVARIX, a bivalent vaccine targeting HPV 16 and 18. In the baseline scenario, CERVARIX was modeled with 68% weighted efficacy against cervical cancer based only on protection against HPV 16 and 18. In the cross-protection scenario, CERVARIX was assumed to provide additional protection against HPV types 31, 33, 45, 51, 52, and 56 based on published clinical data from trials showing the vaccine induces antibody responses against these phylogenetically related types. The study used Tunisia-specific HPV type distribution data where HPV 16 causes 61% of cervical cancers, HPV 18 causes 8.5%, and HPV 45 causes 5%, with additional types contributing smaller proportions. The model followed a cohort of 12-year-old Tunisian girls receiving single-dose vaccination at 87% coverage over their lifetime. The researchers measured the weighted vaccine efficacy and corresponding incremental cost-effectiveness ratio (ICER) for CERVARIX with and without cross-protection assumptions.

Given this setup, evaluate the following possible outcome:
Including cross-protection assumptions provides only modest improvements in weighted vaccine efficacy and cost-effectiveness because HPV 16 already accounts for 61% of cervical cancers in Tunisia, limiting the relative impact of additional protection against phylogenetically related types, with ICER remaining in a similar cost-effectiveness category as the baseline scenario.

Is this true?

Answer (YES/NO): NO